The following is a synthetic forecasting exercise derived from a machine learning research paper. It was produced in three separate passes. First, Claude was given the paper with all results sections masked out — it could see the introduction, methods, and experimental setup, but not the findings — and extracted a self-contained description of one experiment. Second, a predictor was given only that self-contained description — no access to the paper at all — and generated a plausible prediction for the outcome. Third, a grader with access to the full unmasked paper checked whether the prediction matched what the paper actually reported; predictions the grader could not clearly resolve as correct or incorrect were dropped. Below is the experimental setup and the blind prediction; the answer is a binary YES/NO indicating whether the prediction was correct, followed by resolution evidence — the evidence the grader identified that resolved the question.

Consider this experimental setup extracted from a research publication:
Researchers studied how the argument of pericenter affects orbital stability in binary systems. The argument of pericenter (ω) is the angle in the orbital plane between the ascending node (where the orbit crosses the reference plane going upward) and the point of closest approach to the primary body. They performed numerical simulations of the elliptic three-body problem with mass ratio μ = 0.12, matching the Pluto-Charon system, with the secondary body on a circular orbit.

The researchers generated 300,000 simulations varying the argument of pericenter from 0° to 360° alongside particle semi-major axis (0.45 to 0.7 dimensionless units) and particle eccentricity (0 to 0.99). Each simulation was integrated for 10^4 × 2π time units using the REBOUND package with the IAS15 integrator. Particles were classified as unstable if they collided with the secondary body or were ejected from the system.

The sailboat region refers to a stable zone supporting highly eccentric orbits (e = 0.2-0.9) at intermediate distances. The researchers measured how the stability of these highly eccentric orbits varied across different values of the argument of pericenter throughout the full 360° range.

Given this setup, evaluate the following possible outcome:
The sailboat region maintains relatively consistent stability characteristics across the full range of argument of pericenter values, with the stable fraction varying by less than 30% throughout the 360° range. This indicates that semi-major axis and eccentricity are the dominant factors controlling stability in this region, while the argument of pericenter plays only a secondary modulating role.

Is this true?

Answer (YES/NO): NO